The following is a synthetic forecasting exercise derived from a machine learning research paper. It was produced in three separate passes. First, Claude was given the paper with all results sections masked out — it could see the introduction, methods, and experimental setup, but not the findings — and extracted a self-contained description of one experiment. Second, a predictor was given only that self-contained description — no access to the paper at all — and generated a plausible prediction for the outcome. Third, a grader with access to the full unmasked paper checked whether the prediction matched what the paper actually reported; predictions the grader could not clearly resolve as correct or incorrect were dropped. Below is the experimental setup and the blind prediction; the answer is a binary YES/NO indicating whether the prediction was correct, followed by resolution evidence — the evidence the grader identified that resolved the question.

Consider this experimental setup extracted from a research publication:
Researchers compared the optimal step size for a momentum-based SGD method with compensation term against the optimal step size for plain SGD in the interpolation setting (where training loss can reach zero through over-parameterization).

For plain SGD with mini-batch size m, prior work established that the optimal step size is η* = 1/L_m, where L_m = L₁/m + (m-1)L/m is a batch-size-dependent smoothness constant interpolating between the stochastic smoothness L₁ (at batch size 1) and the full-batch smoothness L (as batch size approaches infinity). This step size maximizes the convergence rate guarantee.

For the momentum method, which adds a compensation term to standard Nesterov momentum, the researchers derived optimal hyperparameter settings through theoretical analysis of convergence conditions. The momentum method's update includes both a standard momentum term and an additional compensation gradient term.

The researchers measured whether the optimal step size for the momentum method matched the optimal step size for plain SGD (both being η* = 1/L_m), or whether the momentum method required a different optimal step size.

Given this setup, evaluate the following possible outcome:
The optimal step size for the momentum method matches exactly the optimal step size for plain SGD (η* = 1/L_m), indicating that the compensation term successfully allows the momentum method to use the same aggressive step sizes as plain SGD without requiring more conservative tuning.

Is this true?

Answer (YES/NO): YES